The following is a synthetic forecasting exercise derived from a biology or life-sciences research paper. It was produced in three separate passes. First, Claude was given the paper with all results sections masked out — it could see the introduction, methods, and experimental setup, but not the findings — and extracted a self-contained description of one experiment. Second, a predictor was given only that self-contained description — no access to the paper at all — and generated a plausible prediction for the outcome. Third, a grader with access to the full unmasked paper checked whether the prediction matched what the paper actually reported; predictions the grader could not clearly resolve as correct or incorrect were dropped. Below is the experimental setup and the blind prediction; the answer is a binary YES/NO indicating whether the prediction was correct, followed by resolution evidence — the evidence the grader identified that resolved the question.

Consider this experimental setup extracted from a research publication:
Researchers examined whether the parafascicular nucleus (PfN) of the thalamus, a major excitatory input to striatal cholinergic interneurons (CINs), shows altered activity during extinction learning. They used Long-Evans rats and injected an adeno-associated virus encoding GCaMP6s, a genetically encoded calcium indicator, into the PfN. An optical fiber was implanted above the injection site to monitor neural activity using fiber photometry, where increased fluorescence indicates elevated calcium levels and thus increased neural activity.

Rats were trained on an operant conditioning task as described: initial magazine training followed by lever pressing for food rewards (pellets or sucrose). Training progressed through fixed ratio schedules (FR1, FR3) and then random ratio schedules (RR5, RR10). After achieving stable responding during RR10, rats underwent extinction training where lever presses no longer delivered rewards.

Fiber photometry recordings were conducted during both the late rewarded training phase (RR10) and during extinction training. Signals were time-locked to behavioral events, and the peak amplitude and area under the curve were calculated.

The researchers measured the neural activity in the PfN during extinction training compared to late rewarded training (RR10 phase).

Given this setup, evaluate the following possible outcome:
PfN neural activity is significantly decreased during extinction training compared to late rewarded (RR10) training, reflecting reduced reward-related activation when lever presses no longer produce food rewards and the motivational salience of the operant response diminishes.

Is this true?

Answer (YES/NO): NO